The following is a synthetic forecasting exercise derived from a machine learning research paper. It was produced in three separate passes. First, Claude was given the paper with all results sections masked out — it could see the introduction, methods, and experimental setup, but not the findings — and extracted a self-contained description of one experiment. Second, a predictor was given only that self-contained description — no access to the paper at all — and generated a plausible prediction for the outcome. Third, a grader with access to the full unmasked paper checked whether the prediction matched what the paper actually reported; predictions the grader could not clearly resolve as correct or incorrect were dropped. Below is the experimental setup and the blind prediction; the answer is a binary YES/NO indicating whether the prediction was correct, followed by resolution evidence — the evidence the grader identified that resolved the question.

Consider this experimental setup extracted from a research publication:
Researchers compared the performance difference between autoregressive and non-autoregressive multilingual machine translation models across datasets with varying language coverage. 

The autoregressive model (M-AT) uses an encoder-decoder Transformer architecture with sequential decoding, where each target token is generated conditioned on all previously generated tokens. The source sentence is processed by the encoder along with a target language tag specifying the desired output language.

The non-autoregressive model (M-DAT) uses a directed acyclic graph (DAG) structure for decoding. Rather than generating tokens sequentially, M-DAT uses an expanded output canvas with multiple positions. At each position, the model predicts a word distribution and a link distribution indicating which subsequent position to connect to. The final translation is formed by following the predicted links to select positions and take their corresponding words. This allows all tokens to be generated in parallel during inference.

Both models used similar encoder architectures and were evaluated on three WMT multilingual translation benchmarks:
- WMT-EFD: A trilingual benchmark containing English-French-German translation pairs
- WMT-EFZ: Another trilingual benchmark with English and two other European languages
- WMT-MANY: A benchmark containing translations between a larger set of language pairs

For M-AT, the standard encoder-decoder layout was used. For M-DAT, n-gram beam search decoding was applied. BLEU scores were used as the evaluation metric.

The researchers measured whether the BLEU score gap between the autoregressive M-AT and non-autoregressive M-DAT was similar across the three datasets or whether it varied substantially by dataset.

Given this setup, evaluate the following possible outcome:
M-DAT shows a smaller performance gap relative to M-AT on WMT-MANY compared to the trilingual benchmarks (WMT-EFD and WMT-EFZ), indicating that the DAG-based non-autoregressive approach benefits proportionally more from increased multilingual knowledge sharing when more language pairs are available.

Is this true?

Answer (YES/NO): NO